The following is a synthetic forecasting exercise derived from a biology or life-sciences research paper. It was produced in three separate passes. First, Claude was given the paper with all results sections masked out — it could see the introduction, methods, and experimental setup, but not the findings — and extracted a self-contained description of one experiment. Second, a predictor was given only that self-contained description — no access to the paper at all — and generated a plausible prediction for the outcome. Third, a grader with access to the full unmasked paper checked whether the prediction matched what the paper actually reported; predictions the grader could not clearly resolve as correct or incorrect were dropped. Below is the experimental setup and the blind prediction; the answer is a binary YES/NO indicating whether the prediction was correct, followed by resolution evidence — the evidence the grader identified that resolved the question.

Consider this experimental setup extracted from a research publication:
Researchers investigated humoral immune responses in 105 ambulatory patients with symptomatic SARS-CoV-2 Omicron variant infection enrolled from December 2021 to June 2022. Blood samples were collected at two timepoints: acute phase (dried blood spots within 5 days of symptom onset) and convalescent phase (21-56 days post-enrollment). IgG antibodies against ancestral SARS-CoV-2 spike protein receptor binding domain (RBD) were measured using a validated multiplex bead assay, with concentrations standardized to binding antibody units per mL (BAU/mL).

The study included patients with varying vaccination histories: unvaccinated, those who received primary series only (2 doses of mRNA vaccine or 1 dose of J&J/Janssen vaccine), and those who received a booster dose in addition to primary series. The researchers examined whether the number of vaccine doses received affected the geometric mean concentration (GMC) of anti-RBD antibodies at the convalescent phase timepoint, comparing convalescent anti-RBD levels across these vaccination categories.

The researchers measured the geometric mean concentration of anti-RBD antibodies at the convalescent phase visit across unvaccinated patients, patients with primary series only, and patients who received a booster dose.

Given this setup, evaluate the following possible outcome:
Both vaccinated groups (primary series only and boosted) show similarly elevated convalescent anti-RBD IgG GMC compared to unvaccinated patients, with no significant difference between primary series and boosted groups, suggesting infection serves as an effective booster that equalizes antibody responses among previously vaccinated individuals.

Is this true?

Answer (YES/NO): YES